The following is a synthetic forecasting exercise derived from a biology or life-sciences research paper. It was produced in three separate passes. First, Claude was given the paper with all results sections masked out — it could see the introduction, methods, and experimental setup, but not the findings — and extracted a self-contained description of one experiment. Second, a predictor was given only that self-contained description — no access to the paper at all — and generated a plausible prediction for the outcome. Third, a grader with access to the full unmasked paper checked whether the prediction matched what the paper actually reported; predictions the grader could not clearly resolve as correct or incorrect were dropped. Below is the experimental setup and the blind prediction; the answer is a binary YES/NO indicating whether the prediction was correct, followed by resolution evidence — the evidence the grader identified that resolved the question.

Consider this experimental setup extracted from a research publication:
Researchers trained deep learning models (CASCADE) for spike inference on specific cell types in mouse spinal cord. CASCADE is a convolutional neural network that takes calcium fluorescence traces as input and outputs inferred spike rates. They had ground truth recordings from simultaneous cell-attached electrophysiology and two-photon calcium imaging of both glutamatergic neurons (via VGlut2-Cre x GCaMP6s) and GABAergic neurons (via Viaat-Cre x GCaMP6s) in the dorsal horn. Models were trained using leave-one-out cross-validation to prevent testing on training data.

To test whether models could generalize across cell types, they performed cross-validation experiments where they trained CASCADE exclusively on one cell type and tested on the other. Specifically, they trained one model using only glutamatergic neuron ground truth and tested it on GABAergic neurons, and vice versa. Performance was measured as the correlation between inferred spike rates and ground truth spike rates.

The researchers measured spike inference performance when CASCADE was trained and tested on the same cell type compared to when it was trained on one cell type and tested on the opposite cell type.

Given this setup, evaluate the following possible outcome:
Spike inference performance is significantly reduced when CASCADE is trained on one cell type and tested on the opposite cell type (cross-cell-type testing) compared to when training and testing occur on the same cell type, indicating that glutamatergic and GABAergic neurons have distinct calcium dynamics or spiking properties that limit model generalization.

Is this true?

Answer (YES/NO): YES